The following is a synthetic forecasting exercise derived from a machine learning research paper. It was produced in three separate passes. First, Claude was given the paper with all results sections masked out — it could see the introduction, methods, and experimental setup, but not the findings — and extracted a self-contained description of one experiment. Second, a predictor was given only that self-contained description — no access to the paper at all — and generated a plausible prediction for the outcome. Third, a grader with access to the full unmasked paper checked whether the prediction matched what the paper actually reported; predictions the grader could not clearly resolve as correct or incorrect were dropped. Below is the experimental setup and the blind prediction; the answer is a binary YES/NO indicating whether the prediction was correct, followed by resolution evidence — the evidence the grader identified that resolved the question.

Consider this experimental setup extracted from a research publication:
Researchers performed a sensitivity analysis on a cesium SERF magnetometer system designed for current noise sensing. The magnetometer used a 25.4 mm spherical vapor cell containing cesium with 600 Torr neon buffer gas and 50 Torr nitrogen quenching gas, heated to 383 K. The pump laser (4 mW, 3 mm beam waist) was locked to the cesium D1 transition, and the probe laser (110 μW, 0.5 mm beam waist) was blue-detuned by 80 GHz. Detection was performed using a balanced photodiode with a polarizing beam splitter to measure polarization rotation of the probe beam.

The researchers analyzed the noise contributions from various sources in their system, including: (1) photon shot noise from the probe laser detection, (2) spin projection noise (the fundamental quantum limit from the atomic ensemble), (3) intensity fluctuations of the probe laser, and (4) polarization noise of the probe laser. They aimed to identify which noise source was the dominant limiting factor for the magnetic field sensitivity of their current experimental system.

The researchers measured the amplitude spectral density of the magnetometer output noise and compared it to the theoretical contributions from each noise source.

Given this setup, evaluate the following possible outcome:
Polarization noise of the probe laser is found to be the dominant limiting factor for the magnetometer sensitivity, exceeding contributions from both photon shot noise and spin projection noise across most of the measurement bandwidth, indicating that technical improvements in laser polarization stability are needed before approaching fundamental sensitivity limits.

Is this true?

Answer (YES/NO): NO